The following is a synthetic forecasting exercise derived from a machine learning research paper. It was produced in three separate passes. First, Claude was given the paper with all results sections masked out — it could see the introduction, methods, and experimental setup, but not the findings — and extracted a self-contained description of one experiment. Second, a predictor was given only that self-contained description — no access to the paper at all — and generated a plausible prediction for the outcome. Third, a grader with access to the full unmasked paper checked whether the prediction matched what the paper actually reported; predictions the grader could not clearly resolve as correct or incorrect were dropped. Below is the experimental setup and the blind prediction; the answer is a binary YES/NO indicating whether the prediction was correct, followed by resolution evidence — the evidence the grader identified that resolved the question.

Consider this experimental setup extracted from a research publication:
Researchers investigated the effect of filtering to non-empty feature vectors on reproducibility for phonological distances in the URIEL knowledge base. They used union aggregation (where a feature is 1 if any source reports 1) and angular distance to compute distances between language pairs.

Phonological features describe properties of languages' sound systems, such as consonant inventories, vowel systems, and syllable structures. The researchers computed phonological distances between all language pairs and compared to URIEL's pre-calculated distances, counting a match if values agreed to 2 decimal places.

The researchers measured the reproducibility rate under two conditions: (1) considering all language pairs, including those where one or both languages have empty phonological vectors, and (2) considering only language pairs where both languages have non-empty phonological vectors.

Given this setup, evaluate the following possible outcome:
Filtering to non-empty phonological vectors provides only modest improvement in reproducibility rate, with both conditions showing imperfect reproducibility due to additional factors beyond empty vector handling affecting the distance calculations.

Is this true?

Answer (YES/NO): NO